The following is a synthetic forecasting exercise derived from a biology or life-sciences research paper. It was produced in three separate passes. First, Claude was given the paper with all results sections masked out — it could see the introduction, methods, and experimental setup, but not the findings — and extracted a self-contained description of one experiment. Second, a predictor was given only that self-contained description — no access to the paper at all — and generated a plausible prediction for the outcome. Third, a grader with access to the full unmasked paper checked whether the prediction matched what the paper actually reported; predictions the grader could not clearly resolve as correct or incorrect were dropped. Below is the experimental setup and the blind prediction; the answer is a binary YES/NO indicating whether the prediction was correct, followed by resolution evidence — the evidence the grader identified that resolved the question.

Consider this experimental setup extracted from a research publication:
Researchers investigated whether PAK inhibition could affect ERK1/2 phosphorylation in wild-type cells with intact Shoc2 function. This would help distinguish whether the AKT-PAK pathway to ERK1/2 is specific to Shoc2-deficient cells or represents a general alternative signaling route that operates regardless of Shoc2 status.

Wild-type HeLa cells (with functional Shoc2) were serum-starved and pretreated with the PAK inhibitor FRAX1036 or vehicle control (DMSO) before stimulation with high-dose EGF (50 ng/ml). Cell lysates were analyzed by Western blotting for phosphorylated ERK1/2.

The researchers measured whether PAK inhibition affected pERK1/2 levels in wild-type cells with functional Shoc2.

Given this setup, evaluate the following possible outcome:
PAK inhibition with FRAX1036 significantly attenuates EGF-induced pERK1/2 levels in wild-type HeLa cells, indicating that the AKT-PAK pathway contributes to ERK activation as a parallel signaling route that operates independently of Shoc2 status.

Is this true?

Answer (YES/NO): NO